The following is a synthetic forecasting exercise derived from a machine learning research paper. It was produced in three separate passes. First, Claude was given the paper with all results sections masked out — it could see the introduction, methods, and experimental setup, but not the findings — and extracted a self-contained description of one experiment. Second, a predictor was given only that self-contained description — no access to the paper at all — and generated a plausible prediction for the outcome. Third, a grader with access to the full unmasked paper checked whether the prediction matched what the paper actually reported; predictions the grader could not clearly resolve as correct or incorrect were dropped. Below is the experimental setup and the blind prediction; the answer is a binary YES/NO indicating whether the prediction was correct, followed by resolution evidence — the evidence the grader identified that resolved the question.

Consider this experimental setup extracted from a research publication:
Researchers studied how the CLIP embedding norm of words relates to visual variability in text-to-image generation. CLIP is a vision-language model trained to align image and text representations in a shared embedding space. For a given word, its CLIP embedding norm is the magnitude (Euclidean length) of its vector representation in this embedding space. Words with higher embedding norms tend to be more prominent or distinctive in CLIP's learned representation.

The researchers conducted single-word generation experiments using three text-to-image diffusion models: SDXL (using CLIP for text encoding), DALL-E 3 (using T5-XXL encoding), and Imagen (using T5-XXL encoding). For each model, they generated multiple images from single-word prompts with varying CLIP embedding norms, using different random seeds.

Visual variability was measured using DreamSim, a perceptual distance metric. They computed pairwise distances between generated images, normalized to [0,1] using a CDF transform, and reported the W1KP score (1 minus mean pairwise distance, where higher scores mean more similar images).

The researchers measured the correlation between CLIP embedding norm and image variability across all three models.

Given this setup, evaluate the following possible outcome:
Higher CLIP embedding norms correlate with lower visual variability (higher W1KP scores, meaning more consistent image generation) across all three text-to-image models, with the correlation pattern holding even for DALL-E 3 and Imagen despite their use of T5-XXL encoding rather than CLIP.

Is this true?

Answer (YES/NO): NO